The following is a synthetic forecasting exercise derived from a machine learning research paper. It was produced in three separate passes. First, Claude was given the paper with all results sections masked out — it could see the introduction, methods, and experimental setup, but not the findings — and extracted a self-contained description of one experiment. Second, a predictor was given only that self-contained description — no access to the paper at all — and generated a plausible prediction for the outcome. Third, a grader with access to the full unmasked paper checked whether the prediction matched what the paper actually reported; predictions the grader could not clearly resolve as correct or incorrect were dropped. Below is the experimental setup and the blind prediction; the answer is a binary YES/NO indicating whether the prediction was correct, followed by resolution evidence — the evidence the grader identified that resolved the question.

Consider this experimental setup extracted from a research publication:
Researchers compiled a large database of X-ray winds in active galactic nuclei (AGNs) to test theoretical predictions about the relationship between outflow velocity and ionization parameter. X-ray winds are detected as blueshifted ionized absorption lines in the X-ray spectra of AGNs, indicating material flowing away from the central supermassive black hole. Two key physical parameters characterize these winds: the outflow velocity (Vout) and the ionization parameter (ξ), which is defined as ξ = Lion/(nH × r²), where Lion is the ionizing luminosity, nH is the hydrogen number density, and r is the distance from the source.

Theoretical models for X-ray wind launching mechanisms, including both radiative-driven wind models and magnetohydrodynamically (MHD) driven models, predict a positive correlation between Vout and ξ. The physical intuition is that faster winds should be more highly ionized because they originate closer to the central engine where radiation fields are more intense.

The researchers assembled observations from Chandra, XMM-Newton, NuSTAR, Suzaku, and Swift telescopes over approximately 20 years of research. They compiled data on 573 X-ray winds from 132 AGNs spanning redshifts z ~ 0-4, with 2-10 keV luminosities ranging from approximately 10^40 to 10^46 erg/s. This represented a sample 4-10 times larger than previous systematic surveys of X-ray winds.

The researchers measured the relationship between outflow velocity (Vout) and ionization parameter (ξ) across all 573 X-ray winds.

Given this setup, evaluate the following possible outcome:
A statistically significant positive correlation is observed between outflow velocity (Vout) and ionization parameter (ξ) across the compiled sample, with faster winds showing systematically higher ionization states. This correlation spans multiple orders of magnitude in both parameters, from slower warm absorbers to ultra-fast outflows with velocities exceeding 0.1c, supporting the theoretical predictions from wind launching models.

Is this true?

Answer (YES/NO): NO